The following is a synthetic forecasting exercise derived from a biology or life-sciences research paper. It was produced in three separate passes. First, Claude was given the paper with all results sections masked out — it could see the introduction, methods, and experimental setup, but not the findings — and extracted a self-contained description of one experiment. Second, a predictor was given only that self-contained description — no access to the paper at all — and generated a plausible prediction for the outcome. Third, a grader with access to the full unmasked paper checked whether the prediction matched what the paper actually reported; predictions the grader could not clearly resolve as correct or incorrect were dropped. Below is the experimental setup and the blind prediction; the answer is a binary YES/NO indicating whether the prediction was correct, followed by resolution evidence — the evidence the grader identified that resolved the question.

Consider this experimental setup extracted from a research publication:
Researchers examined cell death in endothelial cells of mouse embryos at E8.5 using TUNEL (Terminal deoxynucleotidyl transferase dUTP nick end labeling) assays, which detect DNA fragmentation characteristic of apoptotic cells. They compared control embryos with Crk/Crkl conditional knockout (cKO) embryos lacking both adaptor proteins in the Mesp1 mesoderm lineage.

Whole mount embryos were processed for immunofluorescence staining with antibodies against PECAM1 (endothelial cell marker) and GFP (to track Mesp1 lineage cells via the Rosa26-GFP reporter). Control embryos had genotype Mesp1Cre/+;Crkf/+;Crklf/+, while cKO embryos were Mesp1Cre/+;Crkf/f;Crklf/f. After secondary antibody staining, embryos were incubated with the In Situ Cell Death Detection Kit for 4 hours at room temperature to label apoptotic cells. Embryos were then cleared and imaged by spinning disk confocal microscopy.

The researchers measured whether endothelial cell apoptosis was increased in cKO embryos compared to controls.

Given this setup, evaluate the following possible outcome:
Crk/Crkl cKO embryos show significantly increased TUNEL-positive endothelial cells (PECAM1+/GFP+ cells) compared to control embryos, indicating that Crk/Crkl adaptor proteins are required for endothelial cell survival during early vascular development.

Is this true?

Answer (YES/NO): NO